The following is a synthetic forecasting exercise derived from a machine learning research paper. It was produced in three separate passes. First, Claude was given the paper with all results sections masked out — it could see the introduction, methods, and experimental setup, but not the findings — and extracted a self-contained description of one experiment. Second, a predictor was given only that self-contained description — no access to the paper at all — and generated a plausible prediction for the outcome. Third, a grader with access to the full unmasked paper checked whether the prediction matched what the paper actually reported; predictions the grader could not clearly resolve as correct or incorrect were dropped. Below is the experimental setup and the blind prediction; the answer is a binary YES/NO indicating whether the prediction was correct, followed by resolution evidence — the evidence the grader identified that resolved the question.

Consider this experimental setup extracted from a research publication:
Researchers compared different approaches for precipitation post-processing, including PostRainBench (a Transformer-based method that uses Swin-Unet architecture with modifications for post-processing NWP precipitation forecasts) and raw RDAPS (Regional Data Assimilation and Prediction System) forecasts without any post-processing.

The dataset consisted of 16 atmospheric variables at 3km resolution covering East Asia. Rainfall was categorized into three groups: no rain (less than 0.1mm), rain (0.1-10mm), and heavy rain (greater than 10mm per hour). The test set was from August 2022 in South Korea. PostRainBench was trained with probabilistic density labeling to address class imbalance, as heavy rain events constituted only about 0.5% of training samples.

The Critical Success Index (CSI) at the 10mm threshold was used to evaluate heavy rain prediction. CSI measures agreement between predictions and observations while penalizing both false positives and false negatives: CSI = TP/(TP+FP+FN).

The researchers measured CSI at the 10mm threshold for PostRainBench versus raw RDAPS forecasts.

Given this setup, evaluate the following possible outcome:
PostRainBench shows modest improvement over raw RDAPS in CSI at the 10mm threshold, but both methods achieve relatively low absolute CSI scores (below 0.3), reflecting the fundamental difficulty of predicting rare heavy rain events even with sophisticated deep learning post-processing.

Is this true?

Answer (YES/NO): NO